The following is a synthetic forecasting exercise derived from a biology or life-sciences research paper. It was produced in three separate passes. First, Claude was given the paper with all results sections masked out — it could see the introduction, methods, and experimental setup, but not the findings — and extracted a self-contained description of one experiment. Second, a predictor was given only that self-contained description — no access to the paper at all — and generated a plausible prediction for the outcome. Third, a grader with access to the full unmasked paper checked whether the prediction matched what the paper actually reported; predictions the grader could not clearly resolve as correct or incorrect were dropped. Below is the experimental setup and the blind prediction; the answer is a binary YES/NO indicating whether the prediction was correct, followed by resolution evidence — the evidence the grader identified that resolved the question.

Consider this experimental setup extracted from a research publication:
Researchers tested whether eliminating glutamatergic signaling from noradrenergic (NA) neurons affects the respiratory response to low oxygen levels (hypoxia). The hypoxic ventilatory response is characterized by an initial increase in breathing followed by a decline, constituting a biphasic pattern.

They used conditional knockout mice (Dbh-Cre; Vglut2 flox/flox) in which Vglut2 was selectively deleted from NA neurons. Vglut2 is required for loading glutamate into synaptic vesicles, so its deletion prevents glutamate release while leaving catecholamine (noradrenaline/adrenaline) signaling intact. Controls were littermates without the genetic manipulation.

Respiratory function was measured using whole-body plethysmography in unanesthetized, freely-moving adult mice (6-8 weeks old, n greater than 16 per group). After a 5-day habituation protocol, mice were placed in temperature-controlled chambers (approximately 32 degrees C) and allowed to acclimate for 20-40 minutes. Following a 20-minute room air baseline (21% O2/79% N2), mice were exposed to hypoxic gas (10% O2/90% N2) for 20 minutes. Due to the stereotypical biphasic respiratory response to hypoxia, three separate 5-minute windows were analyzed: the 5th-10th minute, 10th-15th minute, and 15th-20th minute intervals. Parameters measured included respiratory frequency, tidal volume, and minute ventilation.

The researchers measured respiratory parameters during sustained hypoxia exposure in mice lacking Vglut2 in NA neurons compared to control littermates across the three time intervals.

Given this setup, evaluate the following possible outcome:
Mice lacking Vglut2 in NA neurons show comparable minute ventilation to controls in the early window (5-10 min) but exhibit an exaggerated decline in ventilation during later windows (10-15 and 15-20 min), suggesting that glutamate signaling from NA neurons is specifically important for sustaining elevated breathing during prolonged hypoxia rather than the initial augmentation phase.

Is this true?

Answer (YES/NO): NO